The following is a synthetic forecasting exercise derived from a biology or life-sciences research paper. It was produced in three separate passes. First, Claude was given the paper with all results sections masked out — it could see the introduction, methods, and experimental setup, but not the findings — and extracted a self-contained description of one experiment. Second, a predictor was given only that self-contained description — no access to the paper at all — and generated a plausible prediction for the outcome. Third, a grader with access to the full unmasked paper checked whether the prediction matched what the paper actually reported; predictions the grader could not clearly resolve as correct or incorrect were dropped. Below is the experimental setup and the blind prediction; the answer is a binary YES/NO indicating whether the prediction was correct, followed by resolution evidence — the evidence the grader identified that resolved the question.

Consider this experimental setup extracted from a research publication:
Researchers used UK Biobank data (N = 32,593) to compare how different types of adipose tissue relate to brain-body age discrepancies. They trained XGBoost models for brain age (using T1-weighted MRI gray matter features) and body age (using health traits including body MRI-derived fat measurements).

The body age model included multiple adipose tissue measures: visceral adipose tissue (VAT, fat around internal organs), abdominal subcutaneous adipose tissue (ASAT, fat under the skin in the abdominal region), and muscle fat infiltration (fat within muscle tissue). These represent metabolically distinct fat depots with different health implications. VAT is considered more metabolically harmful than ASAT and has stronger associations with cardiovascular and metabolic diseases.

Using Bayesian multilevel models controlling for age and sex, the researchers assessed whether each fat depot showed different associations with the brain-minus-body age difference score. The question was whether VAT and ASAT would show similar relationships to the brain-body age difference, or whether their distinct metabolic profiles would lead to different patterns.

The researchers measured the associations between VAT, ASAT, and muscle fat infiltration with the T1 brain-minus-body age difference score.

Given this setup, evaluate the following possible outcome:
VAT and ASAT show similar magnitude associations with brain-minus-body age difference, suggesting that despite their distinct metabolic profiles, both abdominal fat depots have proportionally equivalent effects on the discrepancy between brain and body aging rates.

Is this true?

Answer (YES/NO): NO